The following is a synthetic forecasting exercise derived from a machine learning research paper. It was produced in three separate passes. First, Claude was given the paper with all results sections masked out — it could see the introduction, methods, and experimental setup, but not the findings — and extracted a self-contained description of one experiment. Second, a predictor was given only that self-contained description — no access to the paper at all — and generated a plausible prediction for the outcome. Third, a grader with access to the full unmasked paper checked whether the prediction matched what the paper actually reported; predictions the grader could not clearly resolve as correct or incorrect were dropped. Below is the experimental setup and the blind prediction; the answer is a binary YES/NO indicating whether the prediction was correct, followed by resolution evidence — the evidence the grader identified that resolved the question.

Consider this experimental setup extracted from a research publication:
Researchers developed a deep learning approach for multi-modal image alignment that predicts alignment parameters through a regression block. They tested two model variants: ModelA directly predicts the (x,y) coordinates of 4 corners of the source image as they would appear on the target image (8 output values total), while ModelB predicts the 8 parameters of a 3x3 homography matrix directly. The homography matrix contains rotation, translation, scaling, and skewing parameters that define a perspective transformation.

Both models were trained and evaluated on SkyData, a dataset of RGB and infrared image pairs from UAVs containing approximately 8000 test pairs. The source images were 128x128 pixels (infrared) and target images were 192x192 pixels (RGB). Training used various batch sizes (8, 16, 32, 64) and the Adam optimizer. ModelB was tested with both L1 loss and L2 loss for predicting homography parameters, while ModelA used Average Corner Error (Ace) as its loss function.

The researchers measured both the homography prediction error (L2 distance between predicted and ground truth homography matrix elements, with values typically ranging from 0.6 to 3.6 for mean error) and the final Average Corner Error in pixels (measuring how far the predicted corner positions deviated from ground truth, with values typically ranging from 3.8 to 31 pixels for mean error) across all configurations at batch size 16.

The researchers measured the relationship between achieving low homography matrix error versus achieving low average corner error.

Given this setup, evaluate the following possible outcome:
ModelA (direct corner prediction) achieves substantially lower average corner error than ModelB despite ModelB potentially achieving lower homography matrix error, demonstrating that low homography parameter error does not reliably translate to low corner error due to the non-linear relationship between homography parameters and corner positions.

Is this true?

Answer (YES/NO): YES